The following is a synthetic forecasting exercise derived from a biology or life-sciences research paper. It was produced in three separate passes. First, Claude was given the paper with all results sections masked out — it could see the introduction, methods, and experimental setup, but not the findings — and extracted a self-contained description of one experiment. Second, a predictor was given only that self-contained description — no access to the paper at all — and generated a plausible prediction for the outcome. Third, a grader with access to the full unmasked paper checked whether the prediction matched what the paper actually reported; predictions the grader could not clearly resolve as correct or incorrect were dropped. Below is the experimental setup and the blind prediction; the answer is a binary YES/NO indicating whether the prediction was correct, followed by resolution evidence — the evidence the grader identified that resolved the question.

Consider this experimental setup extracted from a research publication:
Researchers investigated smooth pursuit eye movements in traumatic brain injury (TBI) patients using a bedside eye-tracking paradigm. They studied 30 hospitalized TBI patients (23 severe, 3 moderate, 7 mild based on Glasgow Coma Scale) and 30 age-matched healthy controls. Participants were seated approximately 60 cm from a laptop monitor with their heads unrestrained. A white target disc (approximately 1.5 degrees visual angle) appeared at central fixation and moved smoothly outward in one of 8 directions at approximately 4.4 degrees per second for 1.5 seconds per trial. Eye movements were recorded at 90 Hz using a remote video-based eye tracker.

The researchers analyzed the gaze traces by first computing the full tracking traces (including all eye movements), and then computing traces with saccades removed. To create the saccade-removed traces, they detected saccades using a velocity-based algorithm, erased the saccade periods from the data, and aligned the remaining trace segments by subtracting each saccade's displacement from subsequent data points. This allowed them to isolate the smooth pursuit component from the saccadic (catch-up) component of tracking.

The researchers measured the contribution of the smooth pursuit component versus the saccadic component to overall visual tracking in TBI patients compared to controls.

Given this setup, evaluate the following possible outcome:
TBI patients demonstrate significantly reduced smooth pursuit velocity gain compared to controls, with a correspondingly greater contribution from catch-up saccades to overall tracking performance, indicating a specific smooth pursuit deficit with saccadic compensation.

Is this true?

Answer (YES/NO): YES